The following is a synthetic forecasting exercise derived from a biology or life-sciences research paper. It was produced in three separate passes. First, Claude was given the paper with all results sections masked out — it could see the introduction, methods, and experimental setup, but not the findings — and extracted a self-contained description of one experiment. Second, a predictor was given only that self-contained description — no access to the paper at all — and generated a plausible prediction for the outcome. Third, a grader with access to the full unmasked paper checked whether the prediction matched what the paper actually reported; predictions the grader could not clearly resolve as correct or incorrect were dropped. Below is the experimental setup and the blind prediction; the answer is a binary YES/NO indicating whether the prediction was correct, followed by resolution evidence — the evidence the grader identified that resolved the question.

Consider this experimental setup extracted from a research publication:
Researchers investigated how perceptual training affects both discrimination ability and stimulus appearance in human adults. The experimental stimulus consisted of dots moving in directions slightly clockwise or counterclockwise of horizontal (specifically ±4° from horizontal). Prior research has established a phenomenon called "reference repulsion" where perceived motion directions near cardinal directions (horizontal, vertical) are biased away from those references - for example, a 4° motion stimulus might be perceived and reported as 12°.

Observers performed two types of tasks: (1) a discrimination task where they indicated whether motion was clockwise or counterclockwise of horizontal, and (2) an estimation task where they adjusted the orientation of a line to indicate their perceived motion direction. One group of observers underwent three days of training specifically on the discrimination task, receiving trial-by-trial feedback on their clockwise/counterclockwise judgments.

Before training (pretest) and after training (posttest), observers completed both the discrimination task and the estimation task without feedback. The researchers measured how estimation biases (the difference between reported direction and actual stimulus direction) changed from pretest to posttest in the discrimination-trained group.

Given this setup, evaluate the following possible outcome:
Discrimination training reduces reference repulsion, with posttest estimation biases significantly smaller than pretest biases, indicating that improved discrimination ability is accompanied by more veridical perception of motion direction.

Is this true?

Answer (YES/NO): NO